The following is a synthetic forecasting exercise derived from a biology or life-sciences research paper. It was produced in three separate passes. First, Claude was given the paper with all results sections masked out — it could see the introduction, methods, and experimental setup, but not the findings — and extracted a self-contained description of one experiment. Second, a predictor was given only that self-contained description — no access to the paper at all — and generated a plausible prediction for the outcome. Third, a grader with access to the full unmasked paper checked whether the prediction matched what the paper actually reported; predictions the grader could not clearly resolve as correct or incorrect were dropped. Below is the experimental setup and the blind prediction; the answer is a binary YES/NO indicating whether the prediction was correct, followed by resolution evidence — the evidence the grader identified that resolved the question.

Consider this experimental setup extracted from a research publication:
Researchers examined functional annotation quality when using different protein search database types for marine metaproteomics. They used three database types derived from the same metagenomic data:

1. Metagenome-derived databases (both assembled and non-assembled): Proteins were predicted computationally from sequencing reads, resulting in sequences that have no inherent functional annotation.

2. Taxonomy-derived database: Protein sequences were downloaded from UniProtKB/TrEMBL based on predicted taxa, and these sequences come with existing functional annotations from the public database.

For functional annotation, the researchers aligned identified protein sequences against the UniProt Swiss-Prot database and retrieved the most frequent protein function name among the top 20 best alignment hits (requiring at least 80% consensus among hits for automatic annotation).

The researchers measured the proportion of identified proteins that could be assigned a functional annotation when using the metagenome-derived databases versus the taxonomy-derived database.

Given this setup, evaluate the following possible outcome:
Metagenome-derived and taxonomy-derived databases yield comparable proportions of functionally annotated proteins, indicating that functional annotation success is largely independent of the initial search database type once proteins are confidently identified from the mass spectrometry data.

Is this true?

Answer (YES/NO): NO